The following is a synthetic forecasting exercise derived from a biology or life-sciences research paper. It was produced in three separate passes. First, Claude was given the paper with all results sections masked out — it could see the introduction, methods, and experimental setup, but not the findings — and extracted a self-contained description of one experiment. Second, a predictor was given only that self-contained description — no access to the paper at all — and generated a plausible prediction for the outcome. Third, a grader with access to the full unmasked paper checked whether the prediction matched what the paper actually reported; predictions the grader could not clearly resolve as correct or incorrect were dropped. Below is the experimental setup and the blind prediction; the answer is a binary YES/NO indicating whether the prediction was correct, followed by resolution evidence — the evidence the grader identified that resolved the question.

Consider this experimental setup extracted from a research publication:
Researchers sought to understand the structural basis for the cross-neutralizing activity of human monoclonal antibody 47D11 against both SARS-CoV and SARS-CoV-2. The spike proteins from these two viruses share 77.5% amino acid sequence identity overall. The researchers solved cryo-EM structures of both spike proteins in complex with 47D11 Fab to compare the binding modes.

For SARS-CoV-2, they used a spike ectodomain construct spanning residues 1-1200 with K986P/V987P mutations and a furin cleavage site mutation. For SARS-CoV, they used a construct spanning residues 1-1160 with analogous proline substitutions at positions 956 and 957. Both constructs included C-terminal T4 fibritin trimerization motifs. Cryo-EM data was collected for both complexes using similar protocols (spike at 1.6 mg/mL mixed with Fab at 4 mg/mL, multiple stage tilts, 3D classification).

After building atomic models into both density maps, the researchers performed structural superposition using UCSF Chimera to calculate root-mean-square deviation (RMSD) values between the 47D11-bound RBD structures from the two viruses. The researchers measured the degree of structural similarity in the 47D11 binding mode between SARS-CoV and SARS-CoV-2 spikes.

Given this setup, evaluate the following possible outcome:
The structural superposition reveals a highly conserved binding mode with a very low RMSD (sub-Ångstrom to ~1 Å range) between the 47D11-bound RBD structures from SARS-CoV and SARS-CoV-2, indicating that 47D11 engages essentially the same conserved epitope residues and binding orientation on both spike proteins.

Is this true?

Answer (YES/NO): NO